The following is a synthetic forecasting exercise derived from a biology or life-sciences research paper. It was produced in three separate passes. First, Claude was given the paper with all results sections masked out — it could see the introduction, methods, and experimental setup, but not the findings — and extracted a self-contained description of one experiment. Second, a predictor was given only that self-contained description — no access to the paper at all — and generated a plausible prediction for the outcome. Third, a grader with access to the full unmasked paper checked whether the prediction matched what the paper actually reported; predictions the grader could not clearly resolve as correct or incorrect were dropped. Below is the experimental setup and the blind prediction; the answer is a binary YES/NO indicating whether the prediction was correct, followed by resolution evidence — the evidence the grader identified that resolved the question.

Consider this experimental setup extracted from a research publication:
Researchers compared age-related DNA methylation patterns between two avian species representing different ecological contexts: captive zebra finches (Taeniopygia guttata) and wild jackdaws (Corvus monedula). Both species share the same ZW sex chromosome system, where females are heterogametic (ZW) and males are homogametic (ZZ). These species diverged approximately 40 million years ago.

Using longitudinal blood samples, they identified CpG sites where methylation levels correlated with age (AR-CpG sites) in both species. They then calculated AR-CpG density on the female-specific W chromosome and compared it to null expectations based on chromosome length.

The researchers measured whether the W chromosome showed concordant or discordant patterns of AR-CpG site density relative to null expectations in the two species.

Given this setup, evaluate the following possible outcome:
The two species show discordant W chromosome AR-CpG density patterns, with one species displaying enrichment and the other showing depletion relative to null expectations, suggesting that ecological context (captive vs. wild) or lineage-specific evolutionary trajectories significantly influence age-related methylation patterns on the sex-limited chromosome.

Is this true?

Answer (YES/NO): NO